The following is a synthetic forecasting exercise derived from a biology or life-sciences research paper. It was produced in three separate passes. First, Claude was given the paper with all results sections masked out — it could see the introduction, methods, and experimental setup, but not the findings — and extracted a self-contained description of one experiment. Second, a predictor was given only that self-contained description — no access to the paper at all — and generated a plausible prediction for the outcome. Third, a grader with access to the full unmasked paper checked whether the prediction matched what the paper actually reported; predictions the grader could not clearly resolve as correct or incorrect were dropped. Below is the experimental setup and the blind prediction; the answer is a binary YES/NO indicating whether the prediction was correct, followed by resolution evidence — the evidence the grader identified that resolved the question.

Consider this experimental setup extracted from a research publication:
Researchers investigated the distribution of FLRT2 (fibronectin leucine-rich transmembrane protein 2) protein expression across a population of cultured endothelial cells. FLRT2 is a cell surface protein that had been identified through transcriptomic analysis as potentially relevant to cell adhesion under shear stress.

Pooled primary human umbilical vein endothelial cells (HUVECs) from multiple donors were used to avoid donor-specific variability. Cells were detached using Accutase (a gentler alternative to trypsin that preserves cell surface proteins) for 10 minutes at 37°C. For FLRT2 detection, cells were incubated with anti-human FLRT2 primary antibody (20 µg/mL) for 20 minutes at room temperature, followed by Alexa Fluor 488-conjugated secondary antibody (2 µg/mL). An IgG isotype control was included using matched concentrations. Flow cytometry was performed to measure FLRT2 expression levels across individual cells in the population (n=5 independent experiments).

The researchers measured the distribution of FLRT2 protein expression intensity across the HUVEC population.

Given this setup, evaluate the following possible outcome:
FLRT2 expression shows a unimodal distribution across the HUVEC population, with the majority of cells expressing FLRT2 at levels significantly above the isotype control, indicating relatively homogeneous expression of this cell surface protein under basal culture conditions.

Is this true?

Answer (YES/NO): NO